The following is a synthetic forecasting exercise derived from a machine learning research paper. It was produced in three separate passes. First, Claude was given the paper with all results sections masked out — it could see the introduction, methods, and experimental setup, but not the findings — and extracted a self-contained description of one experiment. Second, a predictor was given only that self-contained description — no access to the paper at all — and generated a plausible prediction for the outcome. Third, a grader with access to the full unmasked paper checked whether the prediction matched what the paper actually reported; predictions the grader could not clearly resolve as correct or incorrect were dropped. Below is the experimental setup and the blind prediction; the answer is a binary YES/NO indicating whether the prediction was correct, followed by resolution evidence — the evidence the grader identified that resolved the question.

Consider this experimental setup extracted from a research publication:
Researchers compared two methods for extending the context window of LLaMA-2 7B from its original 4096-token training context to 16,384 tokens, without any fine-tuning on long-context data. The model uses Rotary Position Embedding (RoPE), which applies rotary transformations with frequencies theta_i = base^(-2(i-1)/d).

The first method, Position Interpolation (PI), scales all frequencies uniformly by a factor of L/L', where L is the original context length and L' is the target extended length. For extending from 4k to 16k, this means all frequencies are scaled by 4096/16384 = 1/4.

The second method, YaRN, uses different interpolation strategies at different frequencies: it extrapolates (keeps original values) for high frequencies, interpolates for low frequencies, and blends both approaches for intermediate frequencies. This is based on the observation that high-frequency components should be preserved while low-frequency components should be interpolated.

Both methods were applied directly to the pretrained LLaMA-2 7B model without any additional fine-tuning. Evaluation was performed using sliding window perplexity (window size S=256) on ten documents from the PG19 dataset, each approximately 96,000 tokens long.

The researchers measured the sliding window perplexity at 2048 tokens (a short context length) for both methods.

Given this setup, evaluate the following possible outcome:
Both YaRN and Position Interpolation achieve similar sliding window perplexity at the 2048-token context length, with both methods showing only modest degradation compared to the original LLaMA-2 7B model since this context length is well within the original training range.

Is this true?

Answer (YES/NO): NO